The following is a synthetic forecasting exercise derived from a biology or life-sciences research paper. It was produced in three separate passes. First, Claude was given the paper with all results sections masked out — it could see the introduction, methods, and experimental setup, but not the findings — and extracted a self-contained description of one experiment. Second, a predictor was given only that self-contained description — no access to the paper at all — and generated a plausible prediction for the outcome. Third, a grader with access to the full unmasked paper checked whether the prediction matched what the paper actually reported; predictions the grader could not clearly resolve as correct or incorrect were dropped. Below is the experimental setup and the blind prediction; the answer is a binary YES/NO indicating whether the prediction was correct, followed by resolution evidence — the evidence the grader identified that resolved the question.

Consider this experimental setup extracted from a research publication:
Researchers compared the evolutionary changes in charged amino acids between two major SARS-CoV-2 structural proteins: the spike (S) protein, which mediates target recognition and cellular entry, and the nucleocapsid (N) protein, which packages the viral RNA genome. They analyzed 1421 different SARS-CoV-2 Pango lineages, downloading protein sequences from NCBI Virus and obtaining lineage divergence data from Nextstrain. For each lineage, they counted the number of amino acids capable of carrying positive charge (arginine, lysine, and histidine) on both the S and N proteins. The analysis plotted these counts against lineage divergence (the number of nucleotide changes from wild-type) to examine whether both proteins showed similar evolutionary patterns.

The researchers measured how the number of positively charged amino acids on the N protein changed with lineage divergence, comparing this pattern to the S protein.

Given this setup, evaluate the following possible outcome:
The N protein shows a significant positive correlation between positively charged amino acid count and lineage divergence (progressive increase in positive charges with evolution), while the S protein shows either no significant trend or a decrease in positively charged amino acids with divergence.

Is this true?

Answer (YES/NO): NO